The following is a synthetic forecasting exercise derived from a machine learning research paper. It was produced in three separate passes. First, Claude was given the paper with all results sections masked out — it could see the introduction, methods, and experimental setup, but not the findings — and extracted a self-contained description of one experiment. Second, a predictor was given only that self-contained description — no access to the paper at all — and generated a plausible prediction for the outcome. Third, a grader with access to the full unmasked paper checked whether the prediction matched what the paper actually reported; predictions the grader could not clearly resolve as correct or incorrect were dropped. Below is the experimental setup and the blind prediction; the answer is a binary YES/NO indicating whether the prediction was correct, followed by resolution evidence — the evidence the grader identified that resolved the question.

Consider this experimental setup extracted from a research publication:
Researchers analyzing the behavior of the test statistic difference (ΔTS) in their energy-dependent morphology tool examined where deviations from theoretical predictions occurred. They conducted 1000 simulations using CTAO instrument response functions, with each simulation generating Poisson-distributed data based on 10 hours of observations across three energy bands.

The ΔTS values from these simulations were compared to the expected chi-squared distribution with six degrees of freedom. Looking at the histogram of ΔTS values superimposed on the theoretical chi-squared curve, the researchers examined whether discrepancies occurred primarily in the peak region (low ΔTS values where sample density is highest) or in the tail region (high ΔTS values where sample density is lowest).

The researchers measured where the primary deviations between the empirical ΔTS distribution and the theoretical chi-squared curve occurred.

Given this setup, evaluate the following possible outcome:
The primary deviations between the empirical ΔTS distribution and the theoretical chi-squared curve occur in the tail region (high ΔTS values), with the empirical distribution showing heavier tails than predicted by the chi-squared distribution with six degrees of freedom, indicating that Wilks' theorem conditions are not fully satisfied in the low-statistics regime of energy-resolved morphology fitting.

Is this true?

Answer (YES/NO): NO